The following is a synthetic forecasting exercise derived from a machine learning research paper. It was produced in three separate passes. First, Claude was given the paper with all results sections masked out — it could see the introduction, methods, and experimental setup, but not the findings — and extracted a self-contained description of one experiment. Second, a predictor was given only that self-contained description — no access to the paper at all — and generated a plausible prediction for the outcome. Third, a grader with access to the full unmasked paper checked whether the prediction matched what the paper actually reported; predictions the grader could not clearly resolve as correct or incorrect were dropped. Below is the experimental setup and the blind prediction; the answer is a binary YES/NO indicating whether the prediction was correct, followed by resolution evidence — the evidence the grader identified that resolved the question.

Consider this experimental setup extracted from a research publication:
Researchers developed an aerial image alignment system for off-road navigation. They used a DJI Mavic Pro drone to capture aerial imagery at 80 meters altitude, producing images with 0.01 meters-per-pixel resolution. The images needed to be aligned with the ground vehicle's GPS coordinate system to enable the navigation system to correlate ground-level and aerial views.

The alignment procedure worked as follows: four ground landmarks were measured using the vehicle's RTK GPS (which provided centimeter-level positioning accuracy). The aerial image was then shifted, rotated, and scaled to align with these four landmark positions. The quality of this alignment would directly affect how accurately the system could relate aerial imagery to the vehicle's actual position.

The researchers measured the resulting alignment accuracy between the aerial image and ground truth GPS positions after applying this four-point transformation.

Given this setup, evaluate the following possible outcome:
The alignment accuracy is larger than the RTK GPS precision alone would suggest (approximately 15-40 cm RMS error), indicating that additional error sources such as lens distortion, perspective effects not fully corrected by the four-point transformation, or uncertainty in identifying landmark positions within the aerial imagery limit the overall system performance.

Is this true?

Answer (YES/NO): NO